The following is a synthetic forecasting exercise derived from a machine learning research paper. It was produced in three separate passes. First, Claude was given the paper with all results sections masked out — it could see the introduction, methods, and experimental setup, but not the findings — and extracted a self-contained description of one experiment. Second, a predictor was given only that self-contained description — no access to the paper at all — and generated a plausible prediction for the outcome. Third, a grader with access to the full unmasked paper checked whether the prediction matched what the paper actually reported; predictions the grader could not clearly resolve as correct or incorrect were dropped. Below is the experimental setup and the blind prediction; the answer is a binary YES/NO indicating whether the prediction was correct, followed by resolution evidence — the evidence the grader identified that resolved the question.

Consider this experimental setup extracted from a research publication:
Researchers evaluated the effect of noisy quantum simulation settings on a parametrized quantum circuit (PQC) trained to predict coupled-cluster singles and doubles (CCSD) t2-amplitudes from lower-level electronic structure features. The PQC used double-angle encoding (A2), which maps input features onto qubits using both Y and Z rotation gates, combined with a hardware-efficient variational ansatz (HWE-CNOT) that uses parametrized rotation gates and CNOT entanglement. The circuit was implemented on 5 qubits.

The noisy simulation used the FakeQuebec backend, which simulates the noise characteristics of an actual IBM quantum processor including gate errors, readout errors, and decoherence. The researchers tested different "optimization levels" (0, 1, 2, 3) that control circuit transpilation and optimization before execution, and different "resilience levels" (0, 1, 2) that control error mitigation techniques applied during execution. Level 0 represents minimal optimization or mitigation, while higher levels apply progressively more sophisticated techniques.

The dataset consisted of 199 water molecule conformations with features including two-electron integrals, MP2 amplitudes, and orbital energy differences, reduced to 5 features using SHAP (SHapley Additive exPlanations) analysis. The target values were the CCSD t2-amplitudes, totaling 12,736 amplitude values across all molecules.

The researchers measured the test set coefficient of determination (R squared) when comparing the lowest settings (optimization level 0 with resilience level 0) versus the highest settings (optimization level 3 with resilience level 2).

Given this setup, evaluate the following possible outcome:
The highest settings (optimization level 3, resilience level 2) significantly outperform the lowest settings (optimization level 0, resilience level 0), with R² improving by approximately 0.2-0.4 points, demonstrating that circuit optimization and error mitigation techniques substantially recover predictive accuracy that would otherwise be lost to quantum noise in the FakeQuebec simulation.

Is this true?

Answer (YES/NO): NO